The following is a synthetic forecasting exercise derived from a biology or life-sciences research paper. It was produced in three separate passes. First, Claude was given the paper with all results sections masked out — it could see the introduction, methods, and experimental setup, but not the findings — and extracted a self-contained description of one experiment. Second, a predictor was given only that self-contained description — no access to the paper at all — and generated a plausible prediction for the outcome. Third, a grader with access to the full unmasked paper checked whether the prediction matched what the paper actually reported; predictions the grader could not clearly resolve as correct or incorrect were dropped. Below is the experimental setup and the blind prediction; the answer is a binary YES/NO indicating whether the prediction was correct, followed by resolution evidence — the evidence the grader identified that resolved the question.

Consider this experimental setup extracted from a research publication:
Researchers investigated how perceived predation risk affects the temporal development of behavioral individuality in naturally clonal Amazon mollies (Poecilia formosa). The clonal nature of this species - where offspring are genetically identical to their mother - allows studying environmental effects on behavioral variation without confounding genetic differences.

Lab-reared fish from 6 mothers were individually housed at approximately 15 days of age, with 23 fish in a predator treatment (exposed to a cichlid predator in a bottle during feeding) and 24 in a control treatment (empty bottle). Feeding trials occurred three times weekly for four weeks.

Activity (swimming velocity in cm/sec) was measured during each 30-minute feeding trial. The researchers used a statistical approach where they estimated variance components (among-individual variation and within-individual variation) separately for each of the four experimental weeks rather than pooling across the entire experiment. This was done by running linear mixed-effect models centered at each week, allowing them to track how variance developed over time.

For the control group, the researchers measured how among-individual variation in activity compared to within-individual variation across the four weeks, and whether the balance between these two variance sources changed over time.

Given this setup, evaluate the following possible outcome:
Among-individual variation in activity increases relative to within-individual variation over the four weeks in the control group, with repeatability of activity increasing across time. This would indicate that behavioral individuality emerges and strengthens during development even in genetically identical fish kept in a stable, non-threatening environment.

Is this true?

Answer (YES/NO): NO